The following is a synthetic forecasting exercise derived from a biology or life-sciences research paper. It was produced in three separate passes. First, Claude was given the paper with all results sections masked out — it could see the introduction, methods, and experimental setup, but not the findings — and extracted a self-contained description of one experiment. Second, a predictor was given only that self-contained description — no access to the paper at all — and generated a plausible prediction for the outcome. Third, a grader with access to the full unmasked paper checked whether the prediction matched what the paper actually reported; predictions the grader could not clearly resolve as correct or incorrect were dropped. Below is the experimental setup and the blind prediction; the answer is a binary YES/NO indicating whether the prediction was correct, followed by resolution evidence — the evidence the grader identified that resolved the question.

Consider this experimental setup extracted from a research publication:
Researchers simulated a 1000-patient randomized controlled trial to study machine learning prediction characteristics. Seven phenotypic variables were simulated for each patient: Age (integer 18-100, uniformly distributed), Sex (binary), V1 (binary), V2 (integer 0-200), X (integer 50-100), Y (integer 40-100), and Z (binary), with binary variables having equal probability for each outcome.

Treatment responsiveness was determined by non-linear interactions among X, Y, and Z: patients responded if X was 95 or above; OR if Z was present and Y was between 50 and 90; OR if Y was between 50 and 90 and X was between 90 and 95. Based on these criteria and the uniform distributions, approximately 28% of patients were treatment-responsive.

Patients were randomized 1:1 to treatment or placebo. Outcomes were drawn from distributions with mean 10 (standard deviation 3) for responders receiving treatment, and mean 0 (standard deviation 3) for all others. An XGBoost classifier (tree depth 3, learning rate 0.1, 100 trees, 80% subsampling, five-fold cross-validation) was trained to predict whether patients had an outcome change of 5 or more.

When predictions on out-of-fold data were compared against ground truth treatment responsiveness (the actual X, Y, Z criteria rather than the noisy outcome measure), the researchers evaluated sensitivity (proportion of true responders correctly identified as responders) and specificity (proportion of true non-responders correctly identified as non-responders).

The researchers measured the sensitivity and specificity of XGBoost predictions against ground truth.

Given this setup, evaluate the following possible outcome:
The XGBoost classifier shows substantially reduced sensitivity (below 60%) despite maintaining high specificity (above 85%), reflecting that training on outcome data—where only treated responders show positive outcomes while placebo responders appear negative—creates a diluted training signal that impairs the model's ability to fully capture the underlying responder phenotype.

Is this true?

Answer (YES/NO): NO